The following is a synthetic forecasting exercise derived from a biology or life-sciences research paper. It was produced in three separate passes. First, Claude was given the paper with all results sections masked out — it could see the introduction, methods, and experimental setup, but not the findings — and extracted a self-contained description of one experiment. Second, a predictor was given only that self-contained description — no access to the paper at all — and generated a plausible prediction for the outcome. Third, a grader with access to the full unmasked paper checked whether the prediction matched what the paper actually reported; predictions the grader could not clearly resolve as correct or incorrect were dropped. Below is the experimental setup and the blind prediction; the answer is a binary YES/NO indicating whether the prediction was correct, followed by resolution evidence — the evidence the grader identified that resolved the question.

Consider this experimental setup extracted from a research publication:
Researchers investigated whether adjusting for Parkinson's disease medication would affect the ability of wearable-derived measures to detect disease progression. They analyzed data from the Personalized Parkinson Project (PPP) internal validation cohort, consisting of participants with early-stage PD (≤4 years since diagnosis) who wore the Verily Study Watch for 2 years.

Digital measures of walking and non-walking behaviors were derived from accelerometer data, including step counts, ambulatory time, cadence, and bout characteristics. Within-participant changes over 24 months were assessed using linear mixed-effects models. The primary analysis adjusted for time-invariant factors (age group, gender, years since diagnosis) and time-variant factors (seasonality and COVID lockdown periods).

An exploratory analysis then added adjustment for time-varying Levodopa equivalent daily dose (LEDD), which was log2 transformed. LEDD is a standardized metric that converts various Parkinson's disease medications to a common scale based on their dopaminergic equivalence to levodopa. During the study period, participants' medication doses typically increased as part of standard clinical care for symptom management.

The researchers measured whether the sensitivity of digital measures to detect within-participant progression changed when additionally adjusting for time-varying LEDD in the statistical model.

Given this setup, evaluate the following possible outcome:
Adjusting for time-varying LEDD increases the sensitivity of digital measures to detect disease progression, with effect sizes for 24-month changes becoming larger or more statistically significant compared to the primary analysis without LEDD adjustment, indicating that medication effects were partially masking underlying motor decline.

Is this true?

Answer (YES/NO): NO